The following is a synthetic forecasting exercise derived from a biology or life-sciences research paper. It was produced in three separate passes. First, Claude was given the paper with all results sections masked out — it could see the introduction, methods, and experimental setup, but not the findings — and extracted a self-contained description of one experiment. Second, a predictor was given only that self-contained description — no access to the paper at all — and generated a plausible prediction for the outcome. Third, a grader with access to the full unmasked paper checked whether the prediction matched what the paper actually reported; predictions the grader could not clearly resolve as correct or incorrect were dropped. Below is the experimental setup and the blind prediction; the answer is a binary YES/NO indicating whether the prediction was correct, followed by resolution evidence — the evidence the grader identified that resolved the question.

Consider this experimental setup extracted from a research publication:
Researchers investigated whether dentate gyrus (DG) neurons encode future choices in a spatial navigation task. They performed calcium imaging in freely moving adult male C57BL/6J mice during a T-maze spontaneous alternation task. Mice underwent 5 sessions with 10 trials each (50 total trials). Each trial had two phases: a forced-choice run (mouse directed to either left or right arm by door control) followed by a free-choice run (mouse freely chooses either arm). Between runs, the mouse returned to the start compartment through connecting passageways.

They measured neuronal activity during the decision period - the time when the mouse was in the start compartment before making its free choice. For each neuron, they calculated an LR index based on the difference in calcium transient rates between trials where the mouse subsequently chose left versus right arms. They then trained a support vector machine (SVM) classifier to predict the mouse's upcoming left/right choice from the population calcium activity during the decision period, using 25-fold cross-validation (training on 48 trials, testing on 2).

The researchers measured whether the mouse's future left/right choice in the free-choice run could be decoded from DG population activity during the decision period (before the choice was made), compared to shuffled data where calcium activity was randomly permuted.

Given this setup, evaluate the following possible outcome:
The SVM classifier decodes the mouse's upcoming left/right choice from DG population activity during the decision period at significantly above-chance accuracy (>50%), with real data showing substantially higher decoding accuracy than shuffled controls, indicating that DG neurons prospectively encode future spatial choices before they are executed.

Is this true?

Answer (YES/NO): YES